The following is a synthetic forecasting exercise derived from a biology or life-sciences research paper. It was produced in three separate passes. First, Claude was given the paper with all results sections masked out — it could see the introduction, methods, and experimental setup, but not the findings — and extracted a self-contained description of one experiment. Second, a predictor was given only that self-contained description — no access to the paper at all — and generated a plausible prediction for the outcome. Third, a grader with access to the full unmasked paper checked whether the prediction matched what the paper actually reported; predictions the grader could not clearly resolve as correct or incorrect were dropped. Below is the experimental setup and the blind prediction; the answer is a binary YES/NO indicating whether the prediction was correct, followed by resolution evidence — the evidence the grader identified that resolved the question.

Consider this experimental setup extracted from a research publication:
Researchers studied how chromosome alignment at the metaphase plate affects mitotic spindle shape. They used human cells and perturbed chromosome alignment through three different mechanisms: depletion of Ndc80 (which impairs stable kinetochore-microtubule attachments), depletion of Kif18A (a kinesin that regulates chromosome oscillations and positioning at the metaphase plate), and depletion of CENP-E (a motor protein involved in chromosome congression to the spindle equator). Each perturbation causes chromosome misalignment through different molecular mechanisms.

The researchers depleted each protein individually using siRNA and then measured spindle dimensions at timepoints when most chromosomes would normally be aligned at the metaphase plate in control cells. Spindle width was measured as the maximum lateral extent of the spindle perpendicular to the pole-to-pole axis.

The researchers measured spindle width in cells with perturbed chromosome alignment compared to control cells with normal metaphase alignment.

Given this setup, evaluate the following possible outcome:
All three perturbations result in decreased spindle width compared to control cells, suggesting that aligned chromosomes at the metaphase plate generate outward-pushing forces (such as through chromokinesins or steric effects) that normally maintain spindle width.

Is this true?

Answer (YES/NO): YES